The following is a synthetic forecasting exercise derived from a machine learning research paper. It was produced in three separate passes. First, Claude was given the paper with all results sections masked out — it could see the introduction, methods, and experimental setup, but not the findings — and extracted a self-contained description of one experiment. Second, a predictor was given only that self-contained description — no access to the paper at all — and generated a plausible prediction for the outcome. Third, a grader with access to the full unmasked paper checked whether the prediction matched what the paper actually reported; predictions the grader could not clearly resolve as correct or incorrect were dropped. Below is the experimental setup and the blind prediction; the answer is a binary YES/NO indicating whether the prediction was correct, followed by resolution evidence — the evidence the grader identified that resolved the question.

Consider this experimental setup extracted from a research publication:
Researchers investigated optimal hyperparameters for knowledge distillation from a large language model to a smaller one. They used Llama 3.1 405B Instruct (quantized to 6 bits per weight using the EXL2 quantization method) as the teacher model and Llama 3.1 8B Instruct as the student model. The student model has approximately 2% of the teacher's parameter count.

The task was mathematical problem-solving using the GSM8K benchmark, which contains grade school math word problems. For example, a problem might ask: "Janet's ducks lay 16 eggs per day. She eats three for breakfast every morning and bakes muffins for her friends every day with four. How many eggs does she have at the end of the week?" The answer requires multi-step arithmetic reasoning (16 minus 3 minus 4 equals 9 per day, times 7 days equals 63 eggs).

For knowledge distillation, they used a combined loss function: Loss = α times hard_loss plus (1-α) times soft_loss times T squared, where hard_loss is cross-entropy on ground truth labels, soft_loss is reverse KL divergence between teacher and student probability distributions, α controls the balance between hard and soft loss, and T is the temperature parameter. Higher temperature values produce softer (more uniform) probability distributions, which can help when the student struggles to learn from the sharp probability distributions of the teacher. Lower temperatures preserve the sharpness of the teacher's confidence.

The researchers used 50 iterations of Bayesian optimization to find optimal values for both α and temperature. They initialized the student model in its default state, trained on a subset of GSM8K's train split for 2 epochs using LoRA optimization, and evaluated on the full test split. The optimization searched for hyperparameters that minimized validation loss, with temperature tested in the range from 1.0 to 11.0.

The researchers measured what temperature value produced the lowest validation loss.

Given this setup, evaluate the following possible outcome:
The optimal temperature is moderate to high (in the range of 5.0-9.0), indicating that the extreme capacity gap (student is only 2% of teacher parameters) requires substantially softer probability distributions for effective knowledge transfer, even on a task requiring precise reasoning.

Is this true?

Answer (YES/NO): YES